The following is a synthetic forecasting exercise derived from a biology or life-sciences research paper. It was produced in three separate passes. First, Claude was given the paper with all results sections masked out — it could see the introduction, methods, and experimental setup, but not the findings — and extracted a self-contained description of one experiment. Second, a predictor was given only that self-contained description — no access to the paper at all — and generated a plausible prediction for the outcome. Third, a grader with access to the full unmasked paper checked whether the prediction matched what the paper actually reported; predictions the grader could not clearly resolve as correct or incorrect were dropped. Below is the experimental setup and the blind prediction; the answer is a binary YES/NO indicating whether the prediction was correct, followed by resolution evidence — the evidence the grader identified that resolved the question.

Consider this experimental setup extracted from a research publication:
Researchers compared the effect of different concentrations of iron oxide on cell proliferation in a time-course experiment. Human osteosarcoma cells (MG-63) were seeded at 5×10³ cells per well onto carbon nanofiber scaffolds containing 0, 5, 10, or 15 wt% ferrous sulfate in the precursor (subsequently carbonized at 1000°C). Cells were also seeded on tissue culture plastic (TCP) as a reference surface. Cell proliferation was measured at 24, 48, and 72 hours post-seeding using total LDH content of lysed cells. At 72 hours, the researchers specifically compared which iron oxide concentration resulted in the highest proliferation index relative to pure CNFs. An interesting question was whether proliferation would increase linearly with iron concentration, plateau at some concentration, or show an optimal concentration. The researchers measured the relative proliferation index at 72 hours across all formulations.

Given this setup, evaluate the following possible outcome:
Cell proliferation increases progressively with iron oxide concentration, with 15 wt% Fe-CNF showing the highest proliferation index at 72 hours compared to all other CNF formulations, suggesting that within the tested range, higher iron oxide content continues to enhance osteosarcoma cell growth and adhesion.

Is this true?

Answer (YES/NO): NO